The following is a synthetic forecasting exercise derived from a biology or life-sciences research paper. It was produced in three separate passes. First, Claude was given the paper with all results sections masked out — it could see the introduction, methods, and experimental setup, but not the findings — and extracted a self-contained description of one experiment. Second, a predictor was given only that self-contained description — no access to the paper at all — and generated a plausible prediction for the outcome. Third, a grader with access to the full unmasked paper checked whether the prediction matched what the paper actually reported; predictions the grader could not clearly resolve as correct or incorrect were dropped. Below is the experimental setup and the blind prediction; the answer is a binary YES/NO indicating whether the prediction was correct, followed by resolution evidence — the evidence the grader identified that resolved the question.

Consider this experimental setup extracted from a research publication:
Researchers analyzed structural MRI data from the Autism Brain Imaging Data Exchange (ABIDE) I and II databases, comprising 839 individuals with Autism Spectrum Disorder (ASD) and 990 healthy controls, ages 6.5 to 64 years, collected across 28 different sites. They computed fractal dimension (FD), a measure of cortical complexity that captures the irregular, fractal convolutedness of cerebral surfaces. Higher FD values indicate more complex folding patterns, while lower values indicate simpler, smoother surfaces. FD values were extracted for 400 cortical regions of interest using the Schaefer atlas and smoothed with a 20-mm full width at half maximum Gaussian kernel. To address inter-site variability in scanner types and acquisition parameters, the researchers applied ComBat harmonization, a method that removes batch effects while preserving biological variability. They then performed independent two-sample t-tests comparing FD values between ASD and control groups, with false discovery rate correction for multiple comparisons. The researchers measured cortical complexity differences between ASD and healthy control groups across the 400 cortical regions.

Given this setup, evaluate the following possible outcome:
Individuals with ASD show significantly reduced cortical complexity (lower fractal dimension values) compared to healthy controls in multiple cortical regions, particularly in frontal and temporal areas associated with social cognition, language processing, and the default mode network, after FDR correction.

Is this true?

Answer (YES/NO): NO